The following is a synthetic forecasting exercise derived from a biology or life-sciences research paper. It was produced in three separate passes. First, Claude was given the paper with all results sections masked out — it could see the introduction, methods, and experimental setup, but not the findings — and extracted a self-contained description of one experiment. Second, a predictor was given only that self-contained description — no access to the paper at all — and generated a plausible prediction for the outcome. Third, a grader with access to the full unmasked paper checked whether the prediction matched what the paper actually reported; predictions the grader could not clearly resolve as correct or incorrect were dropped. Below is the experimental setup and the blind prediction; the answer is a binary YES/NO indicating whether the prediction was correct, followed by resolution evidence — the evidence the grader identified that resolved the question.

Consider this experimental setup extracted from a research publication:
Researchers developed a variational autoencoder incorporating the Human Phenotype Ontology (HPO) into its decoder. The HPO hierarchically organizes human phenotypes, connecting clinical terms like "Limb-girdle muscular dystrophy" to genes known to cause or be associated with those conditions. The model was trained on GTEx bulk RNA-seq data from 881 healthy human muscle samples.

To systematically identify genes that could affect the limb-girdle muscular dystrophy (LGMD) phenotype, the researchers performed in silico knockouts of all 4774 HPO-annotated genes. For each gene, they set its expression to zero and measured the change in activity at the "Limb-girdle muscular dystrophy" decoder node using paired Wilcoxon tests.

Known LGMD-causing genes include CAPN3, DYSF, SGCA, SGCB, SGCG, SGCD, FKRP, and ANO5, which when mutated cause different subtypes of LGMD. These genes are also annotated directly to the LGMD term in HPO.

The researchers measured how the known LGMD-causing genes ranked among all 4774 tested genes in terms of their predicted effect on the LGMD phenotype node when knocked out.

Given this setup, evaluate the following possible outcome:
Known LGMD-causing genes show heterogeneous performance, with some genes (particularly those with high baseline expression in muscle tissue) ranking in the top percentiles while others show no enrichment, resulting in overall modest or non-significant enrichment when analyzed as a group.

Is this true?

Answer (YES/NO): NO